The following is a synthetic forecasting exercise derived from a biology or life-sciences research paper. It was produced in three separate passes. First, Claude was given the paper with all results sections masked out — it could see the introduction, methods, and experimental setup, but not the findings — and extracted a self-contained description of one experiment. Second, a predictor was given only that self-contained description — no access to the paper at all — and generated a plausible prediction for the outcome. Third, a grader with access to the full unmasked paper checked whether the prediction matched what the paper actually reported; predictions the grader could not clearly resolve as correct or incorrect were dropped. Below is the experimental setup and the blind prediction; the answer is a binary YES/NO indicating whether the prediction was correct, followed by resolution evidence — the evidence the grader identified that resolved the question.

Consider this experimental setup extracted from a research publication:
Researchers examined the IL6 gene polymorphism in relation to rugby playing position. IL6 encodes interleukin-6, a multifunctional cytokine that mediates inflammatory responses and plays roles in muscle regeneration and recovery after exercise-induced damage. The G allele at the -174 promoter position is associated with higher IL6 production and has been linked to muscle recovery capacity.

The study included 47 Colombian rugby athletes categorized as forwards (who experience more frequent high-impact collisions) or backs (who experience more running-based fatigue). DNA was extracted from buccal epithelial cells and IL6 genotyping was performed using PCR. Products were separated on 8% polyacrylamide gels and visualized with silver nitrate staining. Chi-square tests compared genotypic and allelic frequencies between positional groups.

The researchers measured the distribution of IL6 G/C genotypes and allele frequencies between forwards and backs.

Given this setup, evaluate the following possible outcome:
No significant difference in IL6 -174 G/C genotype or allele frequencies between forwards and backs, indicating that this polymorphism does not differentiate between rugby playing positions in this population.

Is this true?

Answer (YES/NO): NO